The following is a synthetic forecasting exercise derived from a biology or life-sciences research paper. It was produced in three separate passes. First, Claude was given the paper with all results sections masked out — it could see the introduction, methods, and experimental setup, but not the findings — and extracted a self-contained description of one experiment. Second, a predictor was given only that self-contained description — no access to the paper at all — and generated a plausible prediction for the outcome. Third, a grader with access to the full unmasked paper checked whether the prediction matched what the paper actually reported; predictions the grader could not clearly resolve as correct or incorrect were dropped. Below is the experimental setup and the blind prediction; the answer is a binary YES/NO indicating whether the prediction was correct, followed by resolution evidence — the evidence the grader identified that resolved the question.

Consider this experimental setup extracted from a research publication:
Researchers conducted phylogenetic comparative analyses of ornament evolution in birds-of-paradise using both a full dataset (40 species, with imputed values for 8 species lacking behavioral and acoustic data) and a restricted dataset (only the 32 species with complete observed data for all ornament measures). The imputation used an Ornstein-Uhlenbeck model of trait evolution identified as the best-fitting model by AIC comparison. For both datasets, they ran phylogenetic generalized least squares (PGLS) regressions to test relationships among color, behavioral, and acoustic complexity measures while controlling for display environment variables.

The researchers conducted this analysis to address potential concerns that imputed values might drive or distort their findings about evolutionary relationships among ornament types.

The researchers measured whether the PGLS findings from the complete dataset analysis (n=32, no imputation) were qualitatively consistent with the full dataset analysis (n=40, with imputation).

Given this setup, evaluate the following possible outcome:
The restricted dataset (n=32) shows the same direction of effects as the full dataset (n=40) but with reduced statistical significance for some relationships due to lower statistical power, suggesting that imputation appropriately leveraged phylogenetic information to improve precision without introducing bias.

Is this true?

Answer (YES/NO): NO